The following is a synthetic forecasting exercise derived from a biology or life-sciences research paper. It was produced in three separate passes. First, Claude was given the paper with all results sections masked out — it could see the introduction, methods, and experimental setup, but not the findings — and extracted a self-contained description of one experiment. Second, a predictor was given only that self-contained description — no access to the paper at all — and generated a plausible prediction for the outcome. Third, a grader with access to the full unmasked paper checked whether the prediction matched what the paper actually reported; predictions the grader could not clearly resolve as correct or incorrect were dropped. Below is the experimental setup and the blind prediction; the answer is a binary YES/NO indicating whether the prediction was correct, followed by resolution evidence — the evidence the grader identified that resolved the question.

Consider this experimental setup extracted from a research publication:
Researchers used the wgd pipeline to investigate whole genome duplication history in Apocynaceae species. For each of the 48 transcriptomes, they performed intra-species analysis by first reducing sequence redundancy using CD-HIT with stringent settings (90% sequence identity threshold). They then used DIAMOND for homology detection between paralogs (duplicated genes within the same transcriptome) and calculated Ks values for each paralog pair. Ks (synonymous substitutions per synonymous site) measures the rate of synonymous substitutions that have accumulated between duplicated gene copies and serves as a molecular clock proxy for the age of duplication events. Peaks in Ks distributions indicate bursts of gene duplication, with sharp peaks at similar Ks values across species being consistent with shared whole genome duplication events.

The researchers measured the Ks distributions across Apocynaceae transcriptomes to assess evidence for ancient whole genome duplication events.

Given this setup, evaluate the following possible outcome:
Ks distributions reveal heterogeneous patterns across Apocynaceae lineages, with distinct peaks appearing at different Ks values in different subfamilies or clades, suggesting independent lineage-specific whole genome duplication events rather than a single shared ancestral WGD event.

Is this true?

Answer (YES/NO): NO